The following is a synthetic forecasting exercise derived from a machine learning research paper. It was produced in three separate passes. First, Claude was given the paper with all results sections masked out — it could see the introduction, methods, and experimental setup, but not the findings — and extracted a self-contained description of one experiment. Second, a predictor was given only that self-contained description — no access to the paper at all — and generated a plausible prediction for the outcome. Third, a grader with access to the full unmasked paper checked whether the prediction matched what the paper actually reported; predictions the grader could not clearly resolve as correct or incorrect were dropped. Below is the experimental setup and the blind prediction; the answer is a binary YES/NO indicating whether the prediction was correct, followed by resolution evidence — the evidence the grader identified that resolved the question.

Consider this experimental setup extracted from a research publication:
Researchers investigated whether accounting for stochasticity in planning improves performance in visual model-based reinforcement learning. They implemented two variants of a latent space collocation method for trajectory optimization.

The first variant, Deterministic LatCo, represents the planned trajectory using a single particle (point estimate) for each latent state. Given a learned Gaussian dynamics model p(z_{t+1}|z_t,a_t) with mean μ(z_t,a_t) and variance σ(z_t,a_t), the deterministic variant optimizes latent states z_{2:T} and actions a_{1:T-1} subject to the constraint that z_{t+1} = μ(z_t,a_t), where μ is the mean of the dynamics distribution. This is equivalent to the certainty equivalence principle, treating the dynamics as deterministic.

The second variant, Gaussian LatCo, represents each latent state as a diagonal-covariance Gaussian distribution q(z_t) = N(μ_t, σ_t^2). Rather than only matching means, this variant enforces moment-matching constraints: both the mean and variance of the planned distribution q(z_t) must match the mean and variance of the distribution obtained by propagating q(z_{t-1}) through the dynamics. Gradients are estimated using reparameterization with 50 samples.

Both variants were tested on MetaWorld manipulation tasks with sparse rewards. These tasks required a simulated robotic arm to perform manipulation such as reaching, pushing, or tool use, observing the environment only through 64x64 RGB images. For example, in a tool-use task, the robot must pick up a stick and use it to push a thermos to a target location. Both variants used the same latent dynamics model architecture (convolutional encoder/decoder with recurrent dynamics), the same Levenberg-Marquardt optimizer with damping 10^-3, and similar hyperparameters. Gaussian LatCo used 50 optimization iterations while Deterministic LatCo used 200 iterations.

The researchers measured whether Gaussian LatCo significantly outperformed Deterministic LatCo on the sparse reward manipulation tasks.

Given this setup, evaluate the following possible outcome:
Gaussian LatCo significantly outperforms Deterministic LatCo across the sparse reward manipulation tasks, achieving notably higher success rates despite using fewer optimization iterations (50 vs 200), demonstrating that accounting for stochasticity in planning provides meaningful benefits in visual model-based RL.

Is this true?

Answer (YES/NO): NO